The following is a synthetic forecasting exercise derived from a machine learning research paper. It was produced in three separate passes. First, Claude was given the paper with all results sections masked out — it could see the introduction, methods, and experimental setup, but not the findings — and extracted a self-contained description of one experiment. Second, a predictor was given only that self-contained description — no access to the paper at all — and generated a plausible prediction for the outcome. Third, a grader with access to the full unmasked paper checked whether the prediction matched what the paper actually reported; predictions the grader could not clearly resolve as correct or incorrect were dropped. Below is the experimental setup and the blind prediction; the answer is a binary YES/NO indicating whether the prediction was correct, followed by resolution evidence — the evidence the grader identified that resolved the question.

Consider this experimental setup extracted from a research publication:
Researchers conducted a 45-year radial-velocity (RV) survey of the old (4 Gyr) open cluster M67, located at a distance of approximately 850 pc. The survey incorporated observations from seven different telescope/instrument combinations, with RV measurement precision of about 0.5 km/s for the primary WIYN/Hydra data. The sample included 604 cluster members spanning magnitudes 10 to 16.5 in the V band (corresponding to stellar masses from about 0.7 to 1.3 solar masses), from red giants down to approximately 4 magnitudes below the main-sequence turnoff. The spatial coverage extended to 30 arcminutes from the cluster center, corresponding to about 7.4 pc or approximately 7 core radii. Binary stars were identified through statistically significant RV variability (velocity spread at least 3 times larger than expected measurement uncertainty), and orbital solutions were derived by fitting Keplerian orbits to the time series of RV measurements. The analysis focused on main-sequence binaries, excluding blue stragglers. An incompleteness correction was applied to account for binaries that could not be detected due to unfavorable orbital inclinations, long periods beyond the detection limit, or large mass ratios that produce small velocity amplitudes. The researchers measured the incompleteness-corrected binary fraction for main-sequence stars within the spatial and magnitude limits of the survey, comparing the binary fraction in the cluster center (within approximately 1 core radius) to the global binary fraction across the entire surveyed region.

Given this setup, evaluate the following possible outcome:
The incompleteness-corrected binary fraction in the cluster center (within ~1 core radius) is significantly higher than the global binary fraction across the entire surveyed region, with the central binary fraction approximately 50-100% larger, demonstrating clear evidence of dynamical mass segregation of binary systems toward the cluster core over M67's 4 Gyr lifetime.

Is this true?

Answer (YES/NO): NO